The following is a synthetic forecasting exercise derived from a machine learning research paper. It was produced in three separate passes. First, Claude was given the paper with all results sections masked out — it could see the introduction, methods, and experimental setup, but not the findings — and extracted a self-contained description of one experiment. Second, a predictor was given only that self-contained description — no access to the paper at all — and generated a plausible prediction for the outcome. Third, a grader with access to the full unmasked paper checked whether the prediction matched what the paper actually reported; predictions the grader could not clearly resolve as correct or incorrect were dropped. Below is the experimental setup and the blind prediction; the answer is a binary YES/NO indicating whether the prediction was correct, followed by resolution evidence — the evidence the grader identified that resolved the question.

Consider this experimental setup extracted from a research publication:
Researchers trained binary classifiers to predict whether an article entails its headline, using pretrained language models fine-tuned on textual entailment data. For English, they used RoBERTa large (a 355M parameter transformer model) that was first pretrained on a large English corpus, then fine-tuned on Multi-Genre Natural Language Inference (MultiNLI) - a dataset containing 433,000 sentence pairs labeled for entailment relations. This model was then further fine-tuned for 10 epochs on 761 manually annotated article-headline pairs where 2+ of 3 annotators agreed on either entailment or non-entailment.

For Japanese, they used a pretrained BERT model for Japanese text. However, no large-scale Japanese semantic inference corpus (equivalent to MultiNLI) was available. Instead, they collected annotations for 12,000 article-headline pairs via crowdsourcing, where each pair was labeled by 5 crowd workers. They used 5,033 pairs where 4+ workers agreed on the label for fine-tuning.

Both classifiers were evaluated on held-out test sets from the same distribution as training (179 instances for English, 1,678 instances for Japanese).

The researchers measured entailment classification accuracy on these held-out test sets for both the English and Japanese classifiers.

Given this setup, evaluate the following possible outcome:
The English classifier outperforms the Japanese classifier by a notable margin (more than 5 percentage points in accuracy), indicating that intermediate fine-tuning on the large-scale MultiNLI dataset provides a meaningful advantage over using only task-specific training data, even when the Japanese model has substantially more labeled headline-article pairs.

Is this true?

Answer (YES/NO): YES